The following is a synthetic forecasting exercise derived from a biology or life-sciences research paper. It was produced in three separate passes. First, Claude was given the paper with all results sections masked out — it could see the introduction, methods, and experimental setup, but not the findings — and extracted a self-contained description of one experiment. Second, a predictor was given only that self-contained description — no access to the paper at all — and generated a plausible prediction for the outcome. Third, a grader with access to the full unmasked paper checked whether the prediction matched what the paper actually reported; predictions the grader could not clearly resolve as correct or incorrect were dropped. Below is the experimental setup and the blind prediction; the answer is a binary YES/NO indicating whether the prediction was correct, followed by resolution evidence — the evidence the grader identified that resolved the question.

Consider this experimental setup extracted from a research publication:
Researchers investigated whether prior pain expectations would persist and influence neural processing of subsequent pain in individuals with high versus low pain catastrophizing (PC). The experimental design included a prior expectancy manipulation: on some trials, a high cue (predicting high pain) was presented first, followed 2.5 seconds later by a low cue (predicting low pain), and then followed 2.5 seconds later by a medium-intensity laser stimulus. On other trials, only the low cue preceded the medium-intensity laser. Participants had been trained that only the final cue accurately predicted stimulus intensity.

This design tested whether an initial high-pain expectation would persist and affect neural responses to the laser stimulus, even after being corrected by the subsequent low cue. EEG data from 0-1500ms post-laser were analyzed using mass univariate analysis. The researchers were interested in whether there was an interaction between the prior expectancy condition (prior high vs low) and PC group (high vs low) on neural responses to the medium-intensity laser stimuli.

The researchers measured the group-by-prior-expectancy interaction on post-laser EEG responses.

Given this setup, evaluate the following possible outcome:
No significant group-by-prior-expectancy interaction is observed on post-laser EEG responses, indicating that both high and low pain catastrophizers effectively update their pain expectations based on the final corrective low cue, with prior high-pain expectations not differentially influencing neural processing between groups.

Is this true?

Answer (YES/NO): YES